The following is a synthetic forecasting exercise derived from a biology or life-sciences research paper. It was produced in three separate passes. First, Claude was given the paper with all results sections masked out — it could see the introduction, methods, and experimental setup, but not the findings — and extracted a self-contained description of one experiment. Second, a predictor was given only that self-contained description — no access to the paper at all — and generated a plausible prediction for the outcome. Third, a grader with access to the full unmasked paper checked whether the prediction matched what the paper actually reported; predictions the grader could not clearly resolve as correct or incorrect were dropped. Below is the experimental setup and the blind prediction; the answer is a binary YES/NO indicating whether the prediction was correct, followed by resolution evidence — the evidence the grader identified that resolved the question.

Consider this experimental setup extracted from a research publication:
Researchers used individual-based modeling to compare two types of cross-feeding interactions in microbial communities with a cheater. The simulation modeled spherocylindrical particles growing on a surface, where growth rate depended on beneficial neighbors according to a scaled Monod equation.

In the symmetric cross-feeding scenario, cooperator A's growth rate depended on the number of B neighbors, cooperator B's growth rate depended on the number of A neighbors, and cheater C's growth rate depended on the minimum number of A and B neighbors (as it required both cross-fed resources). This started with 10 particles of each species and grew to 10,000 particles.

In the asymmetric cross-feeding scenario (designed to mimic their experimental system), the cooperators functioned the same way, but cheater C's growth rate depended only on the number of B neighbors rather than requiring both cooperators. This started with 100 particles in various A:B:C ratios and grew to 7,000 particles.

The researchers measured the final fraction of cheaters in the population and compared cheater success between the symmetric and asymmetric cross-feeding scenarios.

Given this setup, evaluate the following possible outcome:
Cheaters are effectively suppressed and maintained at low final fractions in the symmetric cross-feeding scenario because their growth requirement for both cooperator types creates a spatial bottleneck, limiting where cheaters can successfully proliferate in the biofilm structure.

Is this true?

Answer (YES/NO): NO